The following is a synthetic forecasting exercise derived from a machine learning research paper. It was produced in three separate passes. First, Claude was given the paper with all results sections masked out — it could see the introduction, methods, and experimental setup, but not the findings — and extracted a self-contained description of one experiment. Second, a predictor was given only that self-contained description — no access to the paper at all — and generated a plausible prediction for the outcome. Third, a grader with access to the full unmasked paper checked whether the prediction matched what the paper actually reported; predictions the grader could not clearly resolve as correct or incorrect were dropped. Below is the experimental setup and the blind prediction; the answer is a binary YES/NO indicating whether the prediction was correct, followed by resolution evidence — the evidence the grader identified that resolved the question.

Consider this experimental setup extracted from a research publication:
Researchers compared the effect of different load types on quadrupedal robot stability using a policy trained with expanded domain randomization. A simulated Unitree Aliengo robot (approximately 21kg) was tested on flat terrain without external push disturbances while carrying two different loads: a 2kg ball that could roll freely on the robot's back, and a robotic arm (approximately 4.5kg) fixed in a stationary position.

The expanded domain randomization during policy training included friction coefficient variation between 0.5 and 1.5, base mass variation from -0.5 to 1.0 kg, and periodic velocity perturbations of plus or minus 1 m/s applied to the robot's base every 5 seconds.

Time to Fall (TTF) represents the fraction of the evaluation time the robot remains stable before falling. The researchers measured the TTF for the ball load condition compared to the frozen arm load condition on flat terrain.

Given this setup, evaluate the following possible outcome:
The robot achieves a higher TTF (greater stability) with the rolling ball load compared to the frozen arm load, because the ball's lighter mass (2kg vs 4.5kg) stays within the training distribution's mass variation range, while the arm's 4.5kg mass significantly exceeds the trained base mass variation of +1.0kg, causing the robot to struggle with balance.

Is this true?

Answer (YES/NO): YES